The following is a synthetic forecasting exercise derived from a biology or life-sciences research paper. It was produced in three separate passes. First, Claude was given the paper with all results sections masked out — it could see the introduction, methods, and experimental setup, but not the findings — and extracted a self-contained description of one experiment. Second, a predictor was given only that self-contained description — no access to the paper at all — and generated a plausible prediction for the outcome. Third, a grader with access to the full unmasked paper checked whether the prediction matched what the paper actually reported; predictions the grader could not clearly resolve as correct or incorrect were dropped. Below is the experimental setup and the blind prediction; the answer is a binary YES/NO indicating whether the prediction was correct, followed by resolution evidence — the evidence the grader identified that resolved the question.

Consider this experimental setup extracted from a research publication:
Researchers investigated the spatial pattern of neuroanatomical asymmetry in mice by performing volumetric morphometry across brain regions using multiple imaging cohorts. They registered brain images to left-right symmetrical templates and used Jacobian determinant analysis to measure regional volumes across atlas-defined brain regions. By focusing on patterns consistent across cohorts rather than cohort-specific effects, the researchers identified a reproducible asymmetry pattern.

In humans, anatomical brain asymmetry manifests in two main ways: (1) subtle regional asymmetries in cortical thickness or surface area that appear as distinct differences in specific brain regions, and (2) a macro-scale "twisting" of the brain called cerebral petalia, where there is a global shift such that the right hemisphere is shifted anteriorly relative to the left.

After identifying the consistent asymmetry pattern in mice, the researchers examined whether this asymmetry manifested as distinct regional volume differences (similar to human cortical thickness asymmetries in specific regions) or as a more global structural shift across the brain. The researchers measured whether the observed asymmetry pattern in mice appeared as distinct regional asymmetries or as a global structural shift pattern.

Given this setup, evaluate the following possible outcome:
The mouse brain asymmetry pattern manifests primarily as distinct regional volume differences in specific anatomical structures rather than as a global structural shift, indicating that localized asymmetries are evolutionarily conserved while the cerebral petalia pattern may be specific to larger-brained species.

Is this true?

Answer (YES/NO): NO